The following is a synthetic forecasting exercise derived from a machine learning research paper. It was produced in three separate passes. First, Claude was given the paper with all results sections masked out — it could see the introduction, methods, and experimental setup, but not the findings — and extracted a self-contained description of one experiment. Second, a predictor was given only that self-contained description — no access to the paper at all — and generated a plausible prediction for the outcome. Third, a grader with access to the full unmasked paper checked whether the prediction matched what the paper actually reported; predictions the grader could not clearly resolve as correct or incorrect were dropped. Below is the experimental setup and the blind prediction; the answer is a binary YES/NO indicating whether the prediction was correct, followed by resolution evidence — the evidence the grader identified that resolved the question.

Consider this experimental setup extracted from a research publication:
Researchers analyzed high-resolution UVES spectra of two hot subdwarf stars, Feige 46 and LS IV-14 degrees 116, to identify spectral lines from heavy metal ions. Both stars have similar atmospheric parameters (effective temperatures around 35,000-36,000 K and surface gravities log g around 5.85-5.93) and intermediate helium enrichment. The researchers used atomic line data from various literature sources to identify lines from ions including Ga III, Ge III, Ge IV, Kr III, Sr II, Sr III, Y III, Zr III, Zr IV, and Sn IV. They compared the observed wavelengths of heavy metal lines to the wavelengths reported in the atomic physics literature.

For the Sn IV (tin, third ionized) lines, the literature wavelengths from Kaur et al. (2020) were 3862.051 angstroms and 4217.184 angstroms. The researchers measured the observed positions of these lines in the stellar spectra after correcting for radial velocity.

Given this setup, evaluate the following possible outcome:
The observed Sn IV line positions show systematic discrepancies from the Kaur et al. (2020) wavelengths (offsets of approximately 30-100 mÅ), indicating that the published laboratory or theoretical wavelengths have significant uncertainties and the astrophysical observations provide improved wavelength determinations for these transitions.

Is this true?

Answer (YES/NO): NO